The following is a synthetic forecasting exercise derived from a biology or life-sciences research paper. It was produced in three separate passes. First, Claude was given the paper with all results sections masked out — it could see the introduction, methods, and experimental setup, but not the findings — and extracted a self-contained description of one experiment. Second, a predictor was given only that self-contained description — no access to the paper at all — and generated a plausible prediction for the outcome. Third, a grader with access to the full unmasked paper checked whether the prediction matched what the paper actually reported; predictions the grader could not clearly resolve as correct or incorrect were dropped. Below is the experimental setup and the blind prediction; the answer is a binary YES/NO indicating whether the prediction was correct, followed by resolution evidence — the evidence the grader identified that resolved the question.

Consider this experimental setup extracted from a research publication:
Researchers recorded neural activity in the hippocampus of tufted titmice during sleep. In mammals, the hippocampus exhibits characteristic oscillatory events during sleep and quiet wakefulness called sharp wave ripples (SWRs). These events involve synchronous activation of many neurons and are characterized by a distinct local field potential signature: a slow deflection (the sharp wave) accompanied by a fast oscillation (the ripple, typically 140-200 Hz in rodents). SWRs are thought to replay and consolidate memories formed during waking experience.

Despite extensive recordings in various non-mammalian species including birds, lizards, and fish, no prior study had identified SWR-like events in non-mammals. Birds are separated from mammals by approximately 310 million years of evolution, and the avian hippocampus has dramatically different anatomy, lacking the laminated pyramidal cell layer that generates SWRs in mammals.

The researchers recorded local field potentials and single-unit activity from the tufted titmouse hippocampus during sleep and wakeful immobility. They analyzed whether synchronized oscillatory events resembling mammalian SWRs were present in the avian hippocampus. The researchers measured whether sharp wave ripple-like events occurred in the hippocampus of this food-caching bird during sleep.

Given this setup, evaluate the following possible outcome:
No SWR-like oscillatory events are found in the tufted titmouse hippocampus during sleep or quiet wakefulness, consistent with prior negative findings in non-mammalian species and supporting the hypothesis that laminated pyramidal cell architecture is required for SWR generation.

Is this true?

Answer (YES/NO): NO